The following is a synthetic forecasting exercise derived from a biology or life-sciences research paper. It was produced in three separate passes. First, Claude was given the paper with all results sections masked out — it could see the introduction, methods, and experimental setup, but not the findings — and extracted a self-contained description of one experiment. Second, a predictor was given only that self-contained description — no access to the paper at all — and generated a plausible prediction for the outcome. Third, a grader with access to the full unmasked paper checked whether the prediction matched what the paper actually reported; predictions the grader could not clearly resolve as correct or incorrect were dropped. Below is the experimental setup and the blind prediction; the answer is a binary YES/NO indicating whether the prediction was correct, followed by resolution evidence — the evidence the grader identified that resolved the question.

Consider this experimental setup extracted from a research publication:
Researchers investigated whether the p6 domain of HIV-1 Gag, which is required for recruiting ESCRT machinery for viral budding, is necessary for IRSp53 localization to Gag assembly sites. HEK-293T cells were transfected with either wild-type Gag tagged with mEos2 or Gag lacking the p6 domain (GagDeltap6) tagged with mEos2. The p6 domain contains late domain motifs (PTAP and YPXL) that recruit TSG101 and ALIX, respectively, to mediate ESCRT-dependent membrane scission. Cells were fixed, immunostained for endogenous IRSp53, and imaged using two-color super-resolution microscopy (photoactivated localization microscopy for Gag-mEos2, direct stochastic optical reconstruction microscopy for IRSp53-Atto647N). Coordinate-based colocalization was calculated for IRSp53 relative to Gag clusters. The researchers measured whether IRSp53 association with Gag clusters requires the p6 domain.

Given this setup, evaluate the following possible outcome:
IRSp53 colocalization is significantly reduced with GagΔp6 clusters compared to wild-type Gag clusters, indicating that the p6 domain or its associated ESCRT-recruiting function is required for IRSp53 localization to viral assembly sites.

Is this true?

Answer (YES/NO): NO